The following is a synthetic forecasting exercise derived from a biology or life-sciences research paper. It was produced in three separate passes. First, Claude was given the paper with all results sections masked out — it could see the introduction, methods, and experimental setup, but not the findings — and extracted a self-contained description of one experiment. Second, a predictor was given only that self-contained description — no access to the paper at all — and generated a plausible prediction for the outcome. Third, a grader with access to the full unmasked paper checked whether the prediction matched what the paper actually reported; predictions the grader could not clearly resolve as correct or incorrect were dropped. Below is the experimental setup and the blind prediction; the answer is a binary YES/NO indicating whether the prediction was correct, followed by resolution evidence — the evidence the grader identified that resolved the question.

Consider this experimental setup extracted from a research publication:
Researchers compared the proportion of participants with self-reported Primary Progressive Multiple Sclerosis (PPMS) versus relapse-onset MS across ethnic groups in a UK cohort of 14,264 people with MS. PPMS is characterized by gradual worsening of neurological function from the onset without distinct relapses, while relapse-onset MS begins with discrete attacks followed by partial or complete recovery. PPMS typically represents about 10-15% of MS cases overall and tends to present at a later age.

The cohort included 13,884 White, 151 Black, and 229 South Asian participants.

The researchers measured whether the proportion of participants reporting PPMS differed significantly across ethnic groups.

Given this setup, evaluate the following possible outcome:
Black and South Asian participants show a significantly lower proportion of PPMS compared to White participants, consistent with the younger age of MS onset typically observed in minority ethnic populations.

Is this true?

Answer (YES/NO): NO